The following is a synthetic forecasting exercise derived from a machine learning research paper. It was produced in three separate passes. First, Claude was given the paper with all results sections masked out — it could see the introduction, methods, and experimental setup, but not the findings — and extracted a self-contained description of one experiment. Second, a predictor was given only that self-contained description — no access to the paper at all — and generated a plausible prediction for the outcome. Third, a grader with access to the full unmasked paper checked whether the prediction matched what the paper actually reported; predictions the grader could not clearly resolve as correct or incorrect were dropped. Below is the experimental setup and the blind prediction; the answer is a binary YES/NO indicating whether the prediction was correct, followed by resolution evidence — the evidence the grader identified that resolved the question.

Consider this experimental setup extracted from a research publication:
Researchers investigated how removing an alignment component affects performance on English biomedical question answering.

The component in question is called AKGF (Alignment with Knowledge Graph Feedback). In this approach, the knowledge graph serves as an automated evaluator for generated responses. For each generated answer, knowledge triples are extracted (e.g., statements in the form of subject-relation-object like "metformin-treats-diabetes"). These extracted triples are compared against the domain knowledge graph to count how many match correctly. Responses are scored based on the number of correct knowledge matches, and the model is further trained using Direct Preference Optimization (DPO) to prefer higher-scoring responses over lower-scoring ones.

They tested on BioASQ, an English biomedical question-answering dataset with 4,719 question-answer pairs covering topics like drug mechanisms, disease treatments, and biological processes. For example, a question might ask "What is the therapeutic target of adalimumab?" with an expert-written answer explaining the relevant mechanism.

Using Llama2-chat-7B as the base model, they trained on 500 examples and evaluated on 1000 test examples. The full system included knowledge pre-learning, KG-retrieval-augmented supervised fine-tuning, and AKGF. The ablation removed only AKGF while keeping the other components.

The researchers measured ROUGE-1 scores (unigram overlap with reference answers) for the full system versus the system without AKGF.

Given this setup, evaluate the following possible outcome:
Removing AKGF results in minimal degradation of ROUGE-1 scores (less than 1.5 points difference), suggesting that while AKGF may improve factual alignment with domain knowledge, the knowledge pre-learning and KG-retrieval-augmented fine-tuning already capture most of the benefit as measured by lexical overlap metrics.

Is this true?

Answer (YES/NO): NO